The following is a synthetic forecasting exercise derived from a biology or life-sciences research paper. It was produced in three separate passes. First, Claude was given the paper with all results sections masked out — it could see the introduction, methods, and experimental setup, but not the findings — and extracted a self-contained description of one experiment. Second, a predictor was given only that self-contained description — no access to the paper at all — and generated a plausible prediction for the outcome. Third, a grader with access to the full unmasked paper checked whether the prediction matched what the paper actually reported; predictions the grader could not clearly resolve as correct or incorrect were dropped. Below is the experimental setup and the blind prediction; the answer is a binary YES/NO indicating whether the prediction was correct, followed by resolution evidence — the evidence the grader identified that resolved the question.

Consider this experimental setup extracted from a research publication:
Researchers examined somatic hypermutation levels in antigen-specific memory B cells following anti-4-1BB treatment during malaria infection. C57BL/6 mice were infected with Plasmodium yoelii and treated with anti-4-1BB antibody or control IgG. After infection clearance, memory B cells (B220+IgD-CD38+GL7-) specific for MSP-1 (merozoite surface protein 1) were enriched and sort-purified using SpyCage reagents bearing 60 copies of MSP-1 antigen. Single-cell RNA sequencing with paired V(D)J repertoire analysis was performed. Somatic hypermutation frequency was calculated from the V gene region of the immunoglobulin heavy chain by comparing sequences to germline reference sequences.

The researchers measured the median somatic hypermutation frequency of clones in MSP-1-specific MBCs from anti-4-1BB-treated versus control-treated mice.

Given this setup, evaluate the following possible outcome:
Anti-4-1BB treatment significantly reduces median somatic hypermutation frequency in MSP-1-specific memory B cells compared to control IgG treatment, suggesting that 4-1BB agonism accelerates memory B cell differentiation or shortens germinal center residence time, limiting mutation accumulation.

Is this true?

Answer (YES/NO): YES